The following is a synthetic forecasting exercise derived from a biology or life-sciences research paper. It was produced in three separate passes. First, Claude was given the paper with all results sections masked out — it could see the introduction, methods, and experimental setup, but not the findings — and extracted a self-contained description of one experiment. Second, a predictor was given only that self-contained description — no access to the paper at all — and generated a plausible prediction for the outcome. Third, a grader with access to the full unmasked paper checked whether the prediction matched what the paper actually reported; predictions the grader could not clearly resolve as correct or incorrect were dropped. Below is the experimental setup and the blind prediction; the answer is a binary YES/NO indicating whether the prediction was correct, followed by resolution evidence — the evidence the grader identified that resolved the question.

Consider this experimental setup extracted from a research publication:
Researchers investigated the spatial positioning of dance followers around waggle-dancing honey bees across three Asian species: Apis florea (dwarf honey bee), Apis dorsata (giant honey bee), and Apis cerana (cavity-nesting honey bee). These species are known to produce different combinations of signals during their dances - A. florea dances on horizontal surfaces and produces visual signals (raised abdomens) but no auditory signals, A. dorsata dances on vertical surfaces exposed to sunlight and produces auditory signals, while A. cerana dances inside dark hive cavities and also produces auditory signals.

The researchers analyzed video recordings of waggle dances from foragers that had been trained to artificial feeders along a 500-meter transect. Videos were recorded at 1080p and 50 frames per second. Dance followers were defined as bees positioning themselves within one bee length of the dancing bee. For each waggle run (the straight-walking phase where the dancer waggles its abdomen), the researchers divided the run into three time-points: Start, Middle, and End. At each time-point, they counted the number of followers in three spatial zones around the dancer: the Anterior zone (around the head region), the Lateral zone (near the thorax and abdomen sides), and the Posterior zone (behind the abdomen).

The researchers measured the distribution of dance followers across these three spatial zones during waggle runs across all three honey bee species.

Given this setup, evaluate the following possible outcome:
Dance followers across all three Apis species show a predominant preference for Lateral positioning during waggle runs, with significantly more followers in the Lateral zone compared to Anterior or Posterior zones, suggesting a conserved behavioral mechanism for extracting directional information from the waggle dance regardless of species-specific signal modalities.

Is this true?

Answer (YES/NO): NO